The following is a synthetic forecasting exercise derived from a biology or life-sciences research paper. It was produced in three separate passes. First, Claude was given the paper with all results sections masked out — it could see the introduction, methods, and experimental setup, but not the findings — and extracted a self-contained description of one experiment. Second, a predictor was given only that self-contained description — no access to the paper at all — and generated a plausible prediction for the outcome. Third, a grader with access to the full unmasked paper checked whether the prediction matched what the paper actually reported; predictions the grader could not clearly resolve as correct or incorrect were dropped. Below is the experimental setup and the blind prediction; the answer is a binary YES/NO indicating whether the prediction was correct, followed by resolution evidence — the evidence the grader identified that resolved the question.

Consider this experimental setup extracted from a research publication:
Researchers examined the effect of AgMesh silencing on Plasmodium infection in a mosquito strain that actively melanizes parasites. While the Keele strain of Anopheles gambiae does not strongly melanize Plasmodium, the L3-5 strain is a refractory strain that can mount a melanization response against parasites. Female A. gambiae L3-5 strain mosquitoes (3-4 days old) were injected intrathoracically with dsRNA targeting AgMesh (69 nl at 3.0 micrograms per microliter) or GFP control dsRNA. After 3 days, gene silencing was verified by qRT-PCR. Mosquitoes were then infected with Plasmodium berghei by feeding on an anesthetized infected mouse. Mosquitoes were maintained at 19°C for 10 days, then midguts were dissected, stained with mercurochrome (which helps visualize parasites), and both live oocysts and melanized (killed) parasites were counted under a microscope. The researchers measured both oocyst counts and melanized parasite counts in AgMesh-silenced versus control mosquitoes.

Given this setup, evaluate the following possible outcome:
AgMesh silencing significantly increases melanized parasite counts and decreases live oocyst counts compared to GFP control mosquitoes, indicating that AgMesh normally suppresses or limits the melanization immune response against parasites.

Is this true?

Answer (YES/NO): NO